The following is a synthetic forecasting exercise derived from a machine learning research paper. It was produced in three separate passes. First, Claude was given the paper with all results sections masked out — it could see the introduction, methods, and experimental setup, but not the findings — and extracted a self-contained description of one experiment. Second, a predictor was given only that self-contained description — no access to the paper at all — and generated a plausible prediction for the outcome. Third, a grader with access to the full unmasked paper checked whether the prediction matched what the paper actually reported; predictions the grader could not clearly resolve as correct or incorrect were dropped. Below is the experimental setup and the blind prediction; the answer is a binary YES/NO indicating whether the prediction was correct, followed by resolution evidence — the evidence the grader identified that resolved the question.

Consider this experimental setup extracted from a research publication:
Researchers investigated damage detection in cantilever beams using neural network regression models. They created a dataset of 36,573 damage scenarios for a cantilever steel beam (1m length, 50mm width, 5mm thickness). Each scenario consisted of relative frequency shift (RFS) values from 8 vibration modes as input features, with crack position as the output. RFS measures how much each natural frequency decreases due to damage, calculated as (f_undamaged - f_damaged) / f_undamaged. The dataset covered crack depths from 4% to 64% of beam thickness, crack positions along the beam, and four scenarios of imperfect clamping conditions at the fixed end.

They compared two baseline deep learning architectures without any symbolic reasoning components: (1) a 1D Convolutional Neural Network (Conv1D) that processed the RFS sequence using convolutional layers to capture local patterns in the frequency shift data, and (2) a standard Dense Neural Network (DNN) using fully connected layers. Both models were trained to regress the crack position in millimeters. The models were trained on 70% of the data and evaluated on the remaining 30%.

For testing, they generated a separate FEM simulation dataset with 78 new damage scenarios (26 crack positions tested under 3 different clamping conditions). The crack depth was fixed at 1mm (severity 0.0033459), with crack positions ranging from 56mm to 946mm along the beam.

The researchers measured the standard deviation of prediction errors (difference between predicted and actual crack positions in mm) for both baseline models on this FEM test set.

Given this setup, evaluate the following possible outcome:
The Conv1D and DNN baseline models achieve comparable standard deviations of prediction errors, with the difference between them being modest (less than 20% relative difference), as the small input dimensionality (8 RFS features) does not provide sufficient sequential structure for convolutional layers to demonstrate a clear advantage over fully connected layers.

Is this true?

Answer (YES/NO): YES